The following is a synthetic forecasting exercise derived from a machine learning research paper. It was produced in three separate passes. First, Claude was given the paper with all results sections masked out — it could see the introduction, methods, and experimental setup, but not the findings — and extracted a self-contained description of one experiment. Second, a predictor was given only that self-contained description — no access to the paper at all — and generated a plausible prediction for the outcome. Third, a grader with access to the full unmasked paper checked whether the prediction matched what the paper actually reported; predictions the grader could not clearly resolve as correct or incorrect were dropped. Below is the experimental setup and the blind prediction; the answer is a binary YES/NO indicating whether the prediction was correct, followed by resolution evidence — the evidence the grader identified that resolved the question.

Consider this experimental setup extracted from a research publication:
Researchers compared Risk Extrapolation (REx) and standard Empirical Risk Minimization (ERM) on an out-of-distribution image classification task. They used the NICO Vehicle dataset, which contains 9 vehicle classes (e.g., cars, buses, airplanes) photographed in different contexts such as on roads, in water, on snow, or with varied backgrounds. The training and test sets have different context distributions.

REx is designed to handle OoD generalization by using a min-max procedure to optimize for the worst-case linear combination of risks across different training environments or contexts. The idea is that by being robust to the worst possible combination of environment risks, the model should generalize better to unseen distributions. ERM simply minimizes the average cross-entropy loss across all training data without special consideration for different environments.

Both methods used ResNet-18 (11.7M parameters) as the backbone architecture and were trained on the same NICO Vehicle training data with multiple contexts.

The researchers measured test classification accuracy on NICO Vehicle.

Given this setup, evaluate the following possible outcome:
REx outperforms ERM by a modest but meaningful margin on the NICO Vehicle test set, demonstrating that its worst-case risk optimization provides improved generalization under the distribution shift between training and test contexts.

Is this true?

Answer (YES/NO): NO